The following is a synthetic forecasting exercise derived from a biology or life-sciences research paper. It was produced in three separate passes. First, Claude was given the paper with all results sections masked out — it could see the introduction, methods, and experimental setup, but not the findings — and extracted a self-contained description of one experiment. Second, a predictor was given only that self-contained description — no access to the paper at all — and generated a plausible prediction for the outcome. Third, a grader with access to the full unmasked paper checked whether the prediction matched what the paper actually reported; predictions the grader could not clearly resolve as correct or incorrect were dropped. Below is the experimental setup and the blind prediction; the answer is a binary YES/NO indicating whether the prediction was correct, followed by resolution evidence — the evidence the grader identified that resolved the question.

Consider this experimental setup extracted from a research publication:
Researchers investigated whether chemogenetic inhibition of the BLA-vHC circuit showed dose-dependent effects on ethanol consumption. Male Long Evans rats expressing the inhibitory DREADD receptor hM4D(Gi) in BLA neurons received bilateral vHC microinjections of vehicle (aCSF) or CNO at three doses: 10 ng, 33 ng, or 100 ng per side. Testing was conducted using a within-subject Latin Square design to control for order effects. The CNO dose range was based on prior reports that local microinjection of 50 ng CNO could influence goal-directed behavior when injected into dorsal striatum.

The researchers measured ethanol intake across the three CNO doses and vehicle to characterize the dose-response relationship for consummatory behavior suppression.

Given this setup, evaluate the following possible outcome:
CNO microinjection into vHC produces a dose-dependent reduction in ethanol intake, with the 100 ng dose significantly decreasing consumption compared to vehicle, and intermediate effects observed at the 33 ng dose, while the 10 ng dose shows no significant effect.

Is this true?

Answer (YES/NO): YES